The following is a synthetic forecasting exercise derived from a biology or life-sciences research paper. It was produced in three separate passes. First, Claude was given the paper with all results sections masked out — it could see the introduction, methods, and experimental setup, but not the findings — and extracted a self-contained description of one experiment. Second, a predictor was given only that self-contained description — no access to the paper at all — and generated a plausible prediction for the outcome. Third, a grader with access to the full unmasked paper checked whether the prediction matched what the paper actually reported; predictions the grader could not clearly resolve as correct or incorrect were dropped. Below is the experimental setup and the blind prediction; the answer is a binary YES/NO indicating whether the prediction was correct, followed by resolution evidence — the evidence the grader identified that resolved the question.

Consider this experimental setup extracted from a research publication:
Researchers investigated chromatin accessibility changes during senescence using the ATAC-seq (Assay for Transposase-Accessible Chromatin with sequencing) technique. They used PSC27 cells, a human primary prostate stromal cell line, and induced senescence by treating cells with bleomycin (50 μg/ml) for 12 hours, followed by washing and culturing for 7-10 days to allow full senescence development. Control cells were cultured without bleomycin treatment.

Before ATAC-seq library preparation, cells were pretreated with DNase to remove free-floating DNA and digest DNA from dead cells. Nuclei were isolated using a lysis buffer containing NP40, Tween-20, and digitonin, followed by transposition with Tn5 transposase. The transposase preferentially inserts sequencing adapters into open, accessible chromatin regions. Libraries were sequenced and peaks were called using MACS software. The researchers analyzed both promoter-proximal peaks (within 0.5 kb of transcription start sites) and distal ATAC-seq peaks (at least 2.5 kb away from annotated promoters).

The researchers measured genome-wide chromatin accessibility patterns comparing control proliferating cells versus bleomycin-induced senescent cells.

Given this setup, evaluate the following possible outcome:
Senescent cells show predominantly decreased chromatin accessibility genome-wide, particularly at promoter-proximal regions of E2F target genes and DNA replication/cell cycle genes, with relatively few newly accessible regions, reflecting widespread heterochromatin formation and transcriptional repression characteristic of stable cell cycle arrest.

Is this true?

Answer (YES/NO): NO